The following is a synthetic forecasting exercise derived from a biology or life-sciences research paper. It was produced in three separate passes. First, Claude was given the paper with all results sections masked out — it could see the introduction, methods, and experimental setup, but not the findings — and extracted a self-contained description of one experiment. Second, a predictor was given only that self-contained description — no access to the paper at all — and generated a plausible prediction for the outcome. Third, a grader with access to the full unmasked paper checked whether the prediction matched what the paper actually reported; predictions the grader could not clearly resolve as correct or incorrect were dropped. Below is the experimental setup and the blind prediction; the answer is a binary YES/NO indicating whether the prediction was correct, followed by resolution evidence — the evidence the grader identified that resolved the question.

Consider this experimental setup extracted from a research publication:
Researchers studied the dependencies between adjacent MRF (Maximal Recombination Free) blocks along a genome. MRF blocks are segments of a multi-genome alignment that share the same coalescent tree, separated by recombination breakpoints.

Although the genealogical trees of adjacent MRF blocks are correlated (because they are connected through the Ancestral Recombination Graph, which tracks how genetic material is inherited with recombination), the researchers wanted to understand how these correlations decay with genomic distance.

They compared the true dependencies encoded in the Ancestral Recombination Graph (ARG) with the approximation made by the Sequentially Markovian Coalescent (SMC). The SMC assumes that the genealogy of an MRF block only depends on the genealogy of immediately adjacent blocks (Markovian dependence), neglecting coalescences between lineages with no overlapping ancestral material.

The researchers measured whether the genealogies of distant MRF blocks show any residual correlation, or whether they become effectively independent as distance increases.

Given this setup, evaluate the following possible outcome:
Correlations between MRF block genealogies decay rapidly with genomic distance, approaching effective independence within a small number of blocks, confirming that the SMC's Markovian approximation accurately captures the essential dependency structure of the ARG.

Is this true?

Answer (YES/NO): YES